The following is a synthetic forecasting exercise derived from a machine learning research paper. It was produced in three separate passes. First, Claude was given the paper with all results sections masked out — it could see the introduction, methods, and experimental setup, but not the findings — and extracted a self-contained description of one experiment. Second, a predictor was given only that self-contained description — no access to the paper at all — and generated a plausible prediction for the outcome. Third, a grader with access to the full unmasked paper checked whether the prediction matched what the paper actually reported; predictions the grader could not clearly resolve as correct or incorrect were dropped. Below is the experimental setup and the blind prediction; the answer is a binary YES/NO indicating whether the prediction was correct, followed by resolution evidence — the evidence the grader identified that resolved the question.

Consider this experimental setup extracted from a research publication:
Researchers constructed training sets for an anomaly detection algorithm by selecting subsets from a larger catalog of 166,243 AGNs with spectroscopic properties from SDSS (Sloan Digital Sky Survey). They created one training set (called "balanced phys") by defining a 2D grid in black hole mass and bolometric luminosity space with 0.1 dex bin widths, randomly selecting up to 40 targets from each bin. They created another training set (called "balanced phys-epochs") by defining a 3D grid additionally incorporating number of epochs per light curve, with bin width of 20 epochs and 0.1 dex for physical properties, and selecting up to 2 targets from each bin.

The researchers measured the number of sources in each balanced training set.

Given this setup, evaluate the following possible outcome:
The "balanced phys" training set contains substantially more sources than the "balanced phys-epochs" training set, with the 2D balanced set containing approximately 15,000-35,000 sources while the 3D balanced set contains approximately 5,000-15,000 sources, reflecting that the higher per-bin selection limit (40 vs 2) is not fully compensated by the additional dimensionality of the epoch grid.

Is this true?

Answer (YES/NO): NO